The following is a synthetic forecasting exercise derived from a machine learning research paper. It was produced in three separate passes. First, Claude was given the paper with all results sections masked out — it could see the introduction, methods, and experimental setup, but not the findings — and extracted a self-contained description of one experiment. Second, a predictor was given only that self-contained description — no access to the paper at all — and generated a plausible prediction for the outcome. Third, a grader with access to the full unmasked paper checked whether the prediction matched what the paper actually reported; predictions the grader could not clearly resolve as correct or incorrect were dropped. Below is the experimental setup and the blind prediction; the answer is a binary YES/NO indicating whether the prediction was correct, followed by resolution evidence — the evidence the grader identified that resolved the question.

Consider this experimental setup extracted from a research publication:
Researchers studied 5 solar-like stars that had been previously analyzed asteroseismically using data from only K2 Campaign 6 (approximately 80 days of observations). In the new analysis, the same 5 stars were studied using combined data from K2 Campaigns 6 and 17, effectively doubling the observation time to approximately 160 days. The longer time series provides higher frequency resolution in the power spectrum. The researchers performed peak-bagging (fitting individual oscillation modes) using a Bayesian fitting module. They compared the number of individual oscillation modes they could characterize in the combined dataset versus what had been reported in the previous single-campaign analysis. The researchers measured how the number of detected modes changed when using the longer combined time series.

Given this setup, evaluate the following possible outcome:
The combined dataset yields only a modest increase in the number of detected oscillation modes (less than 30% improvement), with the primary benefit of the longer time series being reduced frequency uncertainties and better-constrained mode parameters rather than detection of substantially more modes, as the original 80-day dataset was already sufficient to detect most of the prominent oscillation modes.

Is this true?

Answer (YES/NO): NO